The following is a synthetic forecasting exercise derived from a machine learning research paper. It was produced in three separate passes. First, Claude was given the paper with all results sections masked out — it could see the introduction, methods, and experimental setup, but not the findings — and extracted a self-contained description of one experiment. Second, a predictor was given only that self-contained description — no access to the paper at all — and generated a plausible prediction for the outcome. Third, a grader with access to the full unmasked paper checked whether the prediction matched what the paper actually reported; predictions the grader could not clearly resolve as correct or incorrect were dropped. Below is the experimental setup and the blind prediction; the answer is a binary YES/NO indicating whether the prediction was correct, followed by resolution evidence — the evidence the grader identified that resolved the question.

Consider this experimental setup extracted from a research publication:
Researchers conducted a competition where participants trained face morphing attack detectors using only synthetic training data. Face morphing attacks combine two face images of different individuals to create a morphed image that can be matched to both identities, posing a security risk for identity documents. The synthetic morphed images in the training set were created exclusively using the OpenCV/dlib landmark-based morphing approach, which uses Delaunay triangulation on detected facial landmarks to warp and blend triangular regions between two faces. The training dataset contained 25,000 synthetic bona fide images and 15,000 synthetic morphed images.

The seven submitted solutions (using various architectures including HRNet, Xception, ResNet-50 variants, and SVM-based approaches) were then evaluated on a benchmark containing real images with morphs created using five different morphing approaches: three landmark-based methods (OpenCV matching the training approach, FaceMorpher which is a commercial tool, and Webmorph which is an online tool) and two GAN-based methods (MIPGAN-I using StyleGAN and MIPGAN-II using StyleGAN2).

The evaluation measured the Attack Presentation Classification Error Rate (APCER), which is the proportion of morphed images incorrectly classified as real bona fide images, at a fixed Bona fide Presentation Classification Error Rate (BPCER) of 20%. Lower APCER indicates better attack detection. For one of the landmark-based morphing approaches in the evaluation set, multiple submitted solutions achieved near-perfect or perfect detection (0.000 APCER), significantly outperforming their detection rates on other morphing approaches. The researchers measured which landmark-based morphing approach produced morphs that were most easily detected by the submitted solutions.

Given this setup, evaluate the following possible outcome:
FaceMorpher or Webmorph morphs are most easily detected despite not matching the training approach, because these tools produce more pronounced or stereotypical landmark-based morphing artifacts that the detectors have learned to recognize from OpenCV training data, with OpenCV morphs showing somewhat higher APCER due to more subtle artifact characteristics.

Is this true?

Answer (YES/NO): YES